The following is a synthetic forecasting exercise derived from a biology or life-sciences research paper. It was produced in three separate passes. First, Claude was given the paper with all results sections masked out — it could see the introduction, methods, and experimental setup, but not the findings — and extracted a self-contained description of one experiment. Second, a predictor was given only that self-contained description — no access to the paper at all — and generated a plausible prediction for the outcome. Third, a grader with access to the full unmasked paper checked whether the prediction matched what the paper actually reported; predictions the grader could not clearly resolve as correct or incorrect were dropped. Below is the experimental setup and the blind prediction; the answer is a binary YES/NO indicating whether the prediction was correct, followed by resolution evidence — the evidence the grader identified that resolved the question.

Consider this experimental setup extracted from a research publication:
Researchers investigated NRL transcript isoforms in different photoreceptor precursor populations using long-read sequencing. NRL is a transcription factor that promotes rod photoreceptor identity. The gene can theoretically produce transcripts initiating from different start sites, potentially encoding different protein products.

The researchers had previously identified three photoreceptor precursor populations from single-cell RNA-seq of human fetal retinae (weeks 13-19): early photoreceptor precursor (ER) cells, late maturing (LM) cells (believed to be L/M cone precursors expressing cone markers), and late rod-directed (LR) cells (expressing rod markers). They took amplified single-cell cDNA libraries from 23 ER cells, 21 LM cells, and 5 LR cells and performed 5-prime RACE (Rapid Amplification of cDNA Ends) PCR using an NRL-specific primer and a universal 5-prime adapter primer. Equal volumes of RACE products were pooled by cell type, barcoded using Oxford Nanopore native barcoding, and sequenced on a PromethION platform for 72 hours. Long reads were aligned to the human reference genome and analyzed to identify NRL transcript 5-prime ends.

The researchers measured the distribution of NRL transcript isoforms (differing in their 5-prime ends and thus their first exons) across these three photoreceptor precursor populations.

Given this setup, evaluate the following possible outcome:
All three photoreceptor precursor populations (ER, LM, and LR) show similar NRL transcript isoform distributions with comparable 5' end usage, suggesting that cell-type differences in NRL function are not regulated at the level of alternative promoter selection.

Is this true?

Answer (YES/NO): NO